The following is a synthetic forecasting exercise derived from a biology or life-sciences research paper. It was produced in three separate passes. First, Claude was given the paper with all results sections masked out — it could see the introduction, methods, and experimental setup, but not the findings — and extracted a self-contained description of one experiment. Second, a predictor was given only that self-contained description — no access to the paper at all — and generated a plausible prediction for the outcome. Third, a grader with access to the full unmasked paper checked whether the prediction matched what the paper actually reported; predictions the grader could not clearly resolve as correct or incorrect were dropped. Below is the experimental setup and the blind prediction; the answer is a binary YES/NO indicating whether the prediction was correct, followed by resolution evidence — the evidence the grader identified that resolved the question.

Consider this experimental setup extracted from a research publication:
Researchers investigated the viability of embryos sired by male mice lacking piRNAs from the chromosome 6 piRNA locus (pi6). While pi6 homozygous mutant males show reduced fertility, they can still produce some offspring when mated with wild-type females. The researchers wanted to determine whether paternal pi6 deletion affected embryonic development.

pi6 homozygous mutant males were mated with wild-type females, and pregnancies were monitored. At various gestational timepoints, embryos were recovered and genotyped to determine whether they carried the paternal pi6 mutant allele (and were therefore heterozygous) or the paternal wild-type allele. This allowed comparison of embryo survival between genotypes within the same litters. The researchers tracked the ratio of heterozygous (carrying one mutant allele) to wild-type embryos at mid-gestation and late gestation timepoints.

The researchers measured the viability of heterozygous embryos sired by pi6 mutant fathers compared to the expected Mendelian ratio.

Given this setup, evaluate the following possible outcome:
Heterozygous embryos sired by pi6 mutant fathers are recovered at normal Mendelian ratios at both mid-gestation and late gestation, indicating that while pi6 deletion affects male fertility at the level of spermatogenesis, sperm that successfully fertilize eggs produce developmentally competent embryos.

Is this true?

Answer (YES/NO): NO